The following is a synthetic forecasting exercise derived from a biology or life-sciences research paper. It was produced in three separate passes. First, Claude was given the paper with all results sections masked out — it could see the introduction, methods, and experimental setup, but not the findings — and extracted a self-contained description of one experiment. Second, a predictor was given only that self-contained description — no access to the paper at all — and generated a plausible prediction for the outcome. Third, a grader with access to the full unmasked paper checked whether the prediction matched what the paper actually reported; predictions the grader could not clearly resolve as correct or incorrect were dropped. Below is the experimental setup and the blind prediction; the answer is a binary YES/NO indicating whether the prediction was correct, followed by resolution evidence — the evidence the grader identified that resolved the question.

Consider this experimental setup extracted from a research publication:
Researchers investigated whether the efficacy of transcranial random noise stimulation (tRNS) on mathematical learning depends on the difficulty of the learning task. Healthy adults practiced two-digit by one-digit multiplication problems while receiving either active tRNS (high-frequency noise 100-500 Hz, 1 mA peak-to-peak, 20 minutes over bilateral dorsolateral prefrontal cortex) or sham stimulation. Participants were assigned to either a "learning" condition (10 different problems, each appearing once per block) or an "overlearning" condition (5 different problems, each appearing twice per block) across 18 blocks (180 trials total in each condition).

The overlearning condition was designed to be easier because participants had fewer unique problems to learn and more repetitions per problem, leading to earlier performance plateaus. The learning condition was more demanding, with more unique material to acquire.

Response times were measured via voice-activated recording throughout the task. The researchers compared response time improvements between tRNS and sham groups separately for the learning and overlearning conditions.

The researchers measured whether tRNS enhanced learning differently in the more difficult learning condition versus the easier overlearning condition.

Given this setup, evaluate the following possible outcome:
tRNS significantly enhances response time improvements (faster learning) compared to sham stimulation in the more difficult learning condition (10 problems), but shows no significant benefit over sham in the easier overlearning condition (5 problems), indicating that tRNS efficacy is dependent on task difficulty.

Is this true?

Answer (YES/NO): NO